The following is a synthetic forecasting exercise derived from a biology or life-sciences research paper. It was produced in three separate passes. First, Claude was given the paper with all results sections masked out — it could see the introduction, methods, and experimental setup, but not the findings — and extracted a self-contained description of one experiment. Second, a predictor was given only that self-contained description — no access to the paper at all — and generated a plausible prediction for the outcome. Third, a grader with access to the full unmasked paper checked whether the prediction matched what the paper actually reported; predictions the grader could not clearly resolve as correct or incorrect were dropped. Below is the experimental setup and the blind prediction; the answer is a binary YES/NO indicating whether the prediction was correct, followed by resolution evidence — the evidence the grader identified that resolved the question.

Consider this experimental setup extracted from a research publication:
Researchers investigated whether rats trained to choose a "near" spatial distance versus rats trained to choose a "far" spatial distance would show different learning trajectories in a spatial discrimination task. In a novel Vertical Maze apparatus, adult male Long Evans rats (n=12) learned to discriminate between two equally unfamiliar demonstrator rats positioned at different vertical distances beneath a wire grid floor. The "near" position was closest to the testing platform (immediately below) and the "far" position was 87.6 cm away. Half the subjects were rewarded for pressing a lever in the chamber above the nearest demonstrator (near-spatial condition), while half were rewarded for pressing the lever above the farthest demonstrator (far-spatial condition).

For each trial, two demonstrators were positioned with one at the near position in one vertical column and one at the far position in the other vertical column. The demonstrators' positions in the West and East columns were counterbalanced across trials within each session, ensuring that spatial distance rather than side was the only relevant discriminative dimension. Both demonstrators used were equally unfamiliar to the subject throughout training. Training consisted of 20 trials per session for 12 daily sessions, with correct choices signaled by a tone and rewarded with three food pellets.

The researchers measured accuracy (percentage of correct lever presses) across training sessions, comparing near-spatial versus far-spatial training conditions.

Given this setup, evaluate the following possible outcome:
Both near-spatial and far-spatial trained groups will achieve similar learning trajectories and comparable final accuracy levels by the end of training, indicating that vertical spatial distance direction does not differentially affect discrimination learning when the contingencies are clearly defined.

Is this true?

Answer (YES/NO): YES